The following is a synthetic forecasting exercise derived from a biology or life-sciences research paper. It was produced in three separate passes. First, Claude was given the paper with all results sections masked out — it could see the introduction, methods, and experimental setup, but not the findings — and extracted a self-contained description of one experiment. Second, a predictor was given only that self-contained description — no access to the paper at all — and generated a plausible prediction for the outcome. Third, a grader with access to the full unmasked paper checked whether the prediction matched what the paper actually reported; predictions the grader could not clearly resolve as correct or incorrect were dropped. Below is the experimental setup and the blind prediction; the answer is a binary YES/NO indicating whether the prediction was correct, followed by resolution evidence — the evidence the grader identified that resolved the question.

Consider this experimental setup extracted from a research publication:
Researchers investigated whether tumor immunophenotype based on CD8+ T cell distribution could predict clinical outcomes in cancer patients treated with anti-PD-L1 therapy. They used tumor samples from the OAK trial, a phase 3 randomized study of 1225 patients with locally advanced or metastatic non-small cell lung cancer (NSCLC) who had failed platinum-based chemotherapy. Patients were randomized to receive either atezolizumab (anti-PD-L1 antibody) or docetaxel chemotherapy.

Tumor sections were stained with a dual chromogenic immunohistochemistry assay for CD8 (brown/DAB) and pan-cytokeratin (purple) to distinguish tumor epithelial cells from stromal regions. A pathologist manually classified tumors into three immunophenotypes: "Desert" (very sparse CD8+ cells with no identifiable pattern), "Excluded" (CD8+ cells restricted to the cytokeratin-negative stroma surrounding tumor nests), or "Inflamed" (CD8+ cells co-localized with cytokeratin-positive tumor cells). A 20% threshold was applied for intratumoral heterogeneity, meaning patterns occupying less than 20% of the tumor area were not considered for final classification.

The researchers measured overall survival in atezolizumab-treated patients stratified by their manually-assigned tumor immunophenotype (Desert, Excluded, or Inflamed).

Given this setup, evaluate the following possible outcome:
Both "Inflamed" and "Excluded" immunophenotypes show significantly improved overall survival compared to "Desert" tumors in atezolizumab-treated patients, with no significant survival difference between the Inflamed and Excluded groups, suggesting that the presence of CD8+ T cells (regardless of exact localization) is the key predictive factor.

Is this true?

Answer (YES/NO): NO